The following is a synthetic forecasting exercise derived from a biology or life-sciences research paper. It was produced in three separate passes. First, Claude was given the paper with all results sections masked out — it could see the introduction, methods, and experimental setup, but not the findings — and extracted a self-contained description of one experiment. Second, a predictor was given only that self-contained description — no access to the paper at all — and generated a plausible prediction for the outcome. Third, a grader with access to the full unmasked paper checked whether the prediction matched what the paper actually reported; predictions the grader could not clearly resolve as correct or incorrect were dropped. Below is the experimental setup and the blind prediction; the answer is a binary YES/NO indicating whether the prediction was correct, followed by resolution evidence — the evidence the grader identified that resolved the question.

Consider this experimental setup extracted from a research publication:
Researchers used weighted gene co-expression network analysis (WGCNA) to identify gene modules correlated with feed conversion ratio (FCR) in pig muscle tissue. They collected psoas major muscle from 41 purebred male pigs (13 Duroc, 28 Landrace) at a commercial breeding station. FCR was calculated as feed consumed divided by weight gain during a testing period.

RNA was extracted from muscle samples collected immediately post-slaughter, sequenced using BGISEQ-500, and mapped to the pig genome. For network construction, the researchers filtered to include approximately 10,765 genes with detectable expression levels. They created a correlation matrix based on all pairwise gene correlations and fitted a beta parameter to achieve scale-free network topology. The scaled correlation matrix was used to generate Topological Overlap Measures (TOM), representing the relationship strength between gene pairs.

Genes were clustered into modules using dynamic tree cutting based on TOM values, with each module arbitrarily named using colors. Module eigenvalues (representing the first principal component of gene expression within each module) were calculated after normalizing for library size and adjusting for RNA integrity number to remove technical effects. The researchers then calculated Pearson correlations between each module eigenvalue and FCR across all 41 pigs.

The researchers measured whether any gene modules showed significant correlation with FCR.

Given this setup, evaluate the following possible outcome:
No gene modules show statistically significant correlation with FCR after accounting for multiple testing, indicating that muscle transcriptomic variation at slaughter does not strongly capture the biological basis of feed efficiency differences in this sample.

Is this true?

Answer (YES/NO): NO